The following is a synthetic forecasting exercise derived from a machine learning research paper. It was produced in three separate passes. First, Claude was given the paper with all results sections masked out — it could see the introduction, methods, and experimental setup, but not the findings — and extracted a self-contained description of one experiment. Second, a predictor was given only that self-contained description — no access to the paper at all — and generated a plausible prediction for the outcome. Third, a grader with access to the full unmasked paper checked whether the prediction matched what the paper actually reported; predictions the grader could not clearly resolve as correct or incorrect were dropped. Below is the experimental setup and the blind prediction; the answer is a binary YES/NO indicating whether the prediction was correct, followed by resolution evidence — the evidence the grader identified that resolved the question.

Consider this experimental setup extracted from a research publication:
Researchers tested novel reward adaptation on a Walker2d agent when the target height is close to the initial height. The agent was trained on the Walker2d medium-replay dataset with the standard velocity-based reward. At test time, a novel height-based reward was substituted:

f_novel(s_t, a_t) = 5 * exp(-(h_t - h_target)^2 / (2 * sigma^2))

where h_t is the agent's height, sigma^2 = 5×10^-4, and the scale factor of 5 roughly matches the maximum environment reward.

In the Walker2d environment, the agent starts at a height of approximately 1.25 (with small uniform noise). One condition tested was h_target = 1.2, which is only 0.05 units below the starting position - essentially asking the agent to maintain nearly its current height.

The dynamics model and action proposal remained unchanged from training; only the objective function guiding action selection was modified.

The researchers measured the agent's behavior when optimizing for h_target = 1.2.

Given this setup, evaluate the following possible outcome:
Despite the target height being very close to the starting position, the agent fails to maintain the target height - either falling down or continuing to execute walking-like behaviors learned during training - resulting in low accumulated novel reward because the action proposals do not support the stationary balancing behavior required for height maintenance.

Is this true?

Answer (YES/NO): NO